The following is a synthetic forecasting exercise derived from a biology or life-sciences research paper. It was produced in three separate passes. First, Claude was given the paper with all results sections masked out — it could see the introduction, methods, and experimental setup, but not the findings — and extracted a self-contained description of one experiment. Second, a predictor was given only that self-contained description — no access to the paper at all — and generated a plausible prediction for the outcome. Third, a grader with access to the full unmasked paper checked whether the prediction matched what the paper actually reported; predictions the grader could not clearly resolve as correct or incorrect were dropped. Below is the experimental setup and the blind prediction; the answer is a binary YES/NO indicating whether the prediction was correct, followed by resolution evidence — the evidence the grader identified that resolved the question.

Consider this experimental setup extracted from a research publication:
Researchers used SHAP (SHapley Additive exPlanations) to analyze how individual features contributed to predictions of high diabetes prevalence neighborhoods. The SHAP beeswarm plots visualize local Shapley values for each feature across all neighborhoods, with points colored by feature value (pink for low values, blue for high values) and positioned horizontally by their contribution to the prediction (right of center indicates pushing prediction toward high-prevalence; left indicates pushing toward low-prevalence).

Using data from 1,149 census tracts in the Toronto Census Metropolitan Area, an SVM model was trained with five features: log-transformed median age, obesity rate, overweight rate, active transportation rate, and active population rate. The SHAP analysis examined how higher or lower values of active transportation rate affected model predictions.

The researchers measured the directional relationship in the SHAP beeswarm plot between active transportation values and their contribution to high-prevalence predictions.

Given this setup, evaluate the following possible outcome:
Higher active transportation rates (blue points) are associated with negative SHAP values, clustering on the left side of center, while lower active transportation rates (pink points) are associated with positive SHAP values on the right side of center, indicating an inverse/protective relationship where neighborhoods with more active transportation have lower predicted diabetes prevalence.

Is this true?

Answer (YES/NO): YES